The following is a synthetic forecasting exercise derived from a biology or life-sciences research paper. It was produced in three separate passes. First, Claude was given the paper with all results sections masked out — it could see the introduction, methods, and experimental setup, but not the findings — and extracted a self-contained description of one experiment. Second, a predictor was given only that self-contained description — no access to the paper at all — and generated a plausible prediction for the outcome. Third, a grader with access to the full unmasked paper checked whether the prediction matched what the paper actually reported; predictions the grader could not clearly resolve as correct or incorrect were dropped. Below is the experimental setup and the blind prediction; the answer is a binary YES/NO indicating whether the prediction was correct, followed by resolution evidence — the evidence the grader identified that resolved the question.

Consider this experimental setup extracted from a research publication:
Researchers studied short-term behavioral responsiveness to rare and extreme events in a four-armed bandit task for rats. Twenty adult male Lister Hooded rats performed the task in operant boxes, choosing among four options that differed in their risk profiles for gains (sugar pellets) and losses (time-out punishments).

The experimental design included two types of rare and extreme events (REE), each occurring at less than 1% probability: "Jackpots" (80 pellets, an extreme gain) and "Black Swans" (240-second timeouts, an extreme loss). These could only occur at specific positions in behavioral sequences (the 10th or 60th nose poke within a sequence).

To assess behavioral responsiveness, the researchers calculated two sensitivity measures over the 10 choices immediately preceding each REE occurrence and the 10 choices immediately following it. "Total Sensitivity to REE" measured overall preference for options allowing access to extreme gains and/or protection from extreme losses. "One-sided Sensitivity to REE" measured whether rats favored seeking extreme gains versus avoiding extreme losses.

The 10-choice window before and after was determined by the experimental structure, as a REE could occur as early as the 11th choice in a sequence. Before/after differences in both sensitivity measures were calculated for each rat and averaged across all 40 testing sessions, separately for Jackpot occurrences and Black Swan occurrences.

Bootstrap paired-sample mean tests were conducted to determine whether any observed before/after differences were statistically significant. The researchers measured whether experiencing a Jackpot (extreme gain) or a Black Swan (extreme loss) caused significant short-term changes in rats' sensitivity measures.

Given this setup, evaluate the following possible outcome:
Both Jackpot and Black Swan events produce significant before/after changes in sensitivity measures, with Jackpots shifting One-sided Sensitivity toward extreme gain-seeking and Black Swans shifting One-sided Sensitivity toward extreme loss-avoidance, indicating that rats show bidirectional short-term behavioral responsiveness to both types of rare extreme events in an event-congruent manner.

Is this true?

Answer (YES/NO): NO